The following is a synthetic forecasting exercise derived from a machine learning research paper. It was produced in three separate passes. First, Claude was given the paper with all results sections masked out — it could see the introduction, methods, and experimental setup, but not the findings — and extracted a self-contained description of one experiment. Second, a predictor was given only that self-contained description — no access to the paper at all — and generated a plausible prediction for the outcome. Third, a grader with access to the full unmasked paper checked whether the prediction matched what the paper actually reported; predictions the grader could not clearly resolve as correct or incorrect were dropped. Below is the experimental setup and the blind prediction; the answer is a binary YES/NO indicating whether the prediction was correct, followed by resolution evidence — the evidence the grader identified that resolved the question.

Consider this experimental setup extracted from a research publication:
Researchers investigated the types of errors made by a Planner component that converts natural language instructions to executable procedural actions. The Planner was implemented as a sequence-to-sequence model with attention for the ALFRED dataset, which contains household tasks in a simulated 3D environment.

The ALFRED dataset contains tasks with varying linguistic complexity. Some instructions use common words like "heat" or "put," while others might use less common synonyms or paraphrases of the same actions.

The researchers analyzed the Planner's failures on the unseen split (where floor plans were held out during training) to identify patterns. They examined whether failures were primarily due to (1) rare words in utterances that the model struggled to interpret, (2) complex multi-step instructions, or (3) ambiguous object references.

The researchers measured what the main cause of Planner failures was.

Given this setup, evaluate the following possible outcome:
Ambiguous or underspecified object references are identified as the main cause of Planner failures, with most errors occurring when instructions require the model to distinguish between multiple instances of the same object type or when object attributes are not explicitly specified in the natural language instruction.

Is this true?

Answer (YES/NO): NO